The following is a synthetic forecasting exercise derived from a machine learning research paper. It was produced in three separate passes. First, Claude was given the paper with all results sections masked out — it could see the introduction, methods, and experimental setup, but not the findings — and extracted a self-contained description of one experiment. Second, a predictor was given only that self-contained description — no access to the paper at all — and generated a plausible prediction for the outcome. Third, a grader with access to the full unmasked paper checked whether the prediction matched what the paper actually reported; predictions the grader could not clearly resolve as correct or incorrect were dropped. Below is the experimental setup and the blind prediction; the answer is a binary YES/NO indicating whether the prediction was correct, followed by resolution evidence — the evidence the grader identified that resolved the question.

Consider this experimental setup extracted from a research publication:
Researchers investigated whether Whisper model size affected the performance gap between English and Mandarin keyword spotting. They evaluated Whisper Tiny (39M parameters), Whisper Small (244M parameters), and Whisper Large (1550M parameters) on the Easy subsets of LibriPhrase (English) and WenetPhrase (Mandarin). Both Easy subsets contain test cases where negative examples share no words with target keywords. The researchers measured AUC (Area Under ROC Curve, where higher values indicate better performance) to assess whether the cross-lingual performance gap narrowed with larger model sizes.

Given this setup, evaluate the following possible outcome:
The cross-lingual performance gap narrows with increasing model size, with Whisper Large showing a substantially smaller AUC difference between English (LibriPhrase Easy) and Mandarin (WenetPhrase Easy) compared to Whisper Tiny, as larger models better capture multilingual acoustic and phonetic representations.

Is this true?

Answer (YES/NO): YES